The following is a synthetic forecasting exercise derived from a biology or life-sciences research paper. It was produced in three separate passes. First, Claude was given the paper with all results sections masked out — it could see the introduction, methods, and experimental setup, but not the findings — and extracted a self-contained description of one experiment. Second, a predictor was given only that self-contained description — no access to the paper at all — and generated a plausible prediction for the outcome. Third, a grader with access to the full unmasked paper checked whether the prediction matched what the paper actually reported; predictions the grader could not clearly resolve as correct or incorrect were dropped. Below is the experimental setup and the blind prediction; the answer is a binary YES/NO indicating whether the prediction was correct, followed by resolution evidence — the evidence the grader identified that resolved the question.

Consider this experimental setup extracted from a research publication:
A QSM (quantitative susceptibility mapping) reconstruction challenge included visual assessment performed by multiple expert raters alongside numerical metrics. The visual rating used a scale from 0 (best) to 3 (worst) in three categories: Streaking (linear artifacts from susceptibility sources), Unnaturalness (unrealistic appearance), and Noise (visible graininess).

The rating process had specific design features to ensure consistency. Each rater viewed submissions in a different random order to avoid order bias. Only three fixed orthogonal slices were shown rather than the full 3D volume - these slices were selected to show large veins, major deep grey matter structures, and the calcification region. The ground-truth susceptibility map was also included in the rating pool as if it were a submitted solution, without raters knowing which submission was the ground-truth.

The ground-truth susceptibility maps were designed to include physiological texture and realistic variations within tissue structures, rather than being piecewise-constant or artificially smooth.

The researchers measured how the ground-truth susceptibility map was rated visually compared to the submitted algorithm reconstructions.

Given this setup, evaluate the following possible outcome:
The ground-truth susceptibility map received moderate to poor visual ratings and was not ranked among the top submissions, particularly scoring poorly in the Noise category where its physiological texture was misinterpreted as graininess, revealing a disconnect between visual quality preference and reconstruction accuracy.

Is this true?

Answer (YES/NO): NO